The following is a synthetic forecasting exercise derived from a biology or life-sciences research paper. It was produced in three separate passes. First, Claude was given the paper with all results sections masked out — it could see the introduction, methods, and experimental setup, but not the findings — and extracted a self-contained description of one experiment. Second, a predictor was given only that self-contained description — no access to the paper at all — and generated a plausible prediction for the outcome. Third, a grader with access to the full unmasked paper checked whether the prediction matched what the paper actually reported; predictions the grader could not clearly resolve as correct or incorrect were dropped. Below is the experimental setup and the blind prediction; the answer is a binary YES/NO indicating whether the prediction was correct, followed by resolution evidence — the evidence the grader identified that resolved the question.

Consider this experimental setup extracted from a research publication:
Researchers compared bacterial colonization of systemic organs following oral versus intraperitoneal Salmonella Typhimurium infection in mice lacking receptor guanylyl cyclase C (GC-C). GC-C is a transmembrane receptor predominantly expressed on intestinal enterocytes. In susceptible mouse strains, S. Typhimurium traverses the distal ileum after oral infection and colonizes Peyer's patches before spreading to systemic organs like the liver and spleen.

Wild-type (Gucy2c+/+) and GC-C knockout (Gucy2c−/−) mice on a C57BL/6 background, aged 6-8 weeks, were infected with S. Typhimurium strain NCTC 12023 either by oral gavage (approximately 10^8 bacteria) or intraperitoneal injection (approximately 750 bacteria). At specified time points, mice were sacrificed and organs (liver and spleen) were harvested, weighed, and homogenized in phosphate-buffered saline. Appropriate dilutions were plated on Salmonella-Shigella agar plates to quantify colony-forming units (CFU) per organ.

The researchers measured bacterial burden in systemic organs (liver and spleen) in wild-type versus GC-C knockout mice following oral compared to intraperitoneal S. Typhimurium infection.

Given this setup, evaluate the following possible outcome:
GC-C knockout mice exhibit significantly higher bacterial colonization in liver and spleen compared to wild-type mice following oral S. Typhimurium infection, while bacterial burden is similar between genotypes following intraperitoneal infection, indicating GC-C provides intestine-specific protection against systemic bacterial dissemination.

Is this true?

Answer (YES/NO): NO